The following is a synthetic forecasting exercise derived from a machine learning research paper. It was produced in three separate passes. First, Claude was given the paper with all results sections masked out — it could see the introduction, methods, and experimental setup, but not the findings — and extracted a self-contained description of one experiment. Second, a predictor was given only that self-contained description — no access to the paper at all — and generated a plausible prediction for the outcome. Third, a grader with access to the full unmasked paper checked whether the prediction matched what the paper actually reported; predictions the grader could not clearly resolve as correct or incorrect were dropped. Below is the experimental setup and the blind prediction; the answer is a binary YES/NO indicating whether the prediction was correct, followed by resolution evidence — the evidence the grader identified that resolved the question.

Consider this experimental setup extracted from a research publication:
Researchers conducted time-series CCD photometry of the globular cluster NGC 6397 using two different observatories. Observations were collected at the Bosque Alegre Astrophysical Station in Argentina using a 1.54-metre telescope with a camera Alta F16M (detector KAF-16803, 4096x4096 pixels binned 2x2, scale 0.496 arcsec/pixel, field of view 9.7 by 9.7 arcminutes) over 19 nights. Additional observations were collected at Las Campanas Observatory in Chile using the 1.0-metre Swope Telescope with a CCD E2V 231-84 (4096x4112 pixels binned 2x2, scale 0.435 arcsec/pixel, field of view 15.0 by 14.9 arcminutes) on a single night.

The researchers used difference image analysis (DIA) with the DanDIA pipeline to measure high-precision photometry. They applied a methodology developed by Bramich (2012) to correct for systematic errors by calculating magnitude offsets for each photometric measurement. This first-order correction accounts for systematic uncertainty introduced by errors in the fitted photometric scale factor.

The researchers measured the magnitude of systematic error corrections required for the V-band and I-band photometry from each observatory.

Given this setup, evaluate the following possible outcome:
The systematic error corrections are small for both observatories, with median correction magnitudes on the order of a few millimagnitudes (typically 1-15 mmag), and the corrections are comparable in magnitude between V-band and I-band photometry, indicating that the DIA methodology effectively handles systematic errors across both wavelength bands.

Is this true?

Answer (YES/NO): NO